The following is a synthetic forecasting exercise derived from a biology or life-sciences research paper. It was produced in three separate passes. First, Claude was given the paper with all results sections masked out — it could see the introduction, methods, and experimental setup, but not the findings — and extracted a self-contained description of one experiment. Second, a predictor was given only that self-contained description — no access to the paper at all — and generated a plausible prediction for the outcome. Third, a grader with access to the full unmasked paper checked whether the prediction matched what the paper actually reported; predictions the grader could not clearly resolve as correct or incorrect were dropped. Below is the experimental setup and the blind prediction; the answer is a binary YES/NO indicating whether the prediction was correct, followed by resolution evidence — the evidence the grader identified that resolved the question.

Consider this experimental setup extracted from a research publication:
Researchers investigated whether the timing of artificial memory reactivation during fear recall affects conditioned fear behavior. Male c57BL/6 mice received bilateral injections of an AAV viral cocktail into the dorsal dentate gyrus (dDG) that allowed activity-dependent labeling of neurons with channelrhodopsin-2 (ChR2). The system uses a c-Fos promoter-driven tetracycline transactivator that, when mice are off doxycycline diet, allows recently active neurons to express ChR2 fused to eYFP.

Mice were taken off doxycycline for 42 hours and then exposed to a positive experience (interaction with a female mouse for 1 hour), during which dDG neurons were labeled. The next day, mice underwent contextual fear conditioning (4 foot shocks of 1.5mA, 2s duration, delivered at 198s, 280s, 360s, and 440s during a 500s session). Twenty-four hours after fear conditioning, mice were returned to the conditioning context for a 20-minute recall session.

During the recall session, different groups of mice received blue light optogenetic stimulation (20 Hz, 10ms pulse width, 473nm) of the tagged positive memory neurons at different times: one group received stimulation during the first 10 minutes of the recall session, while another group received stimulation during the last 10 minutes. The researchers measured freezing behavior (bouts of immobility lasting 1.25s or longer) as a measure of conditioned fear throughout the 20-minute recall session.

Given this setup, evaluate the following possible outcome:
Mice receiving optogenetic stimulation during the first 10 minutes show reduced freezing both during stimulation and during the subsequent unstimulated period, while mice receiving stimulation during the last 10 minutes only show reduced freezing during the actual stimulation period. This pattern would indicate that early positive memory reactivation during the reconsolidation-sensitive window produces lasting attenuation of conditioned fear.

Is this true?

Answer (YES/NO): NO